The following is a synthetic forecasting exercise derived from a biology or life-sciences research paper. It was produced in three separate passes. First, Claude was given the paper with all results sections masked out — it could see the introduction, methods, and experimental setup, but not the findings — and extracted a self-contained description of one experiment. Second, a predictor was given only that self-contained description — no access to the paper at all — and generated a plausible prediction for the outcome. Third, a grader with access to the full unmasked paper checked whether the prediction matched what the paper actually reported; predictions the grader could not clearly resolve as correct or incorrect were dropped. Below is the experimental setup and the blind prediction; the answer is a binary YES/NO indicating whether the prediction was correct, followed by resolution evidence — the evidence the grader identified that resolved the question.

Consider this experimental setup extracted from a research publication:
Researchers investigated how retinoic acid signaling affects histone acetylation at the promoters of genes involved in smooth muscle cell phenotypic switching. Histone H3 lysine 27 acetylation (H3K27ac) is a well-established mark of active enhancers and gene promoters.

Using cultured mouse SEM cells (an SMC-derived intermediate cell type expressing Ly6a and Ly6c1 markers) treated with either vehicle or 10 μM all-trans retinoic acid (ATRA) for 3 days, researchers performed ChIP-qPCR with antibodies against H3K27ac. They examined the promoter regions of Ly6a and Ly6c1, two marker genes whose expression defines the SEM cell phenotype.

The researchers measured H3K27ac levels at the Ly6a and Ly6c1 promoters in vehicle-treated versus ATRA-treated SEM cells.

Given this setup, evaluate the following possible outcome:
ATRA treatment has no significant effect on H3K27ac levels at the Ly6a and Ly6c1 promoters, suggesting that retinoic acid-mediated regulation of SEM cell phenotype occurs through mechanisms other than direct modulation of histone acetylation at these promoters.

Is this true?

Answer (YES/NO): NO